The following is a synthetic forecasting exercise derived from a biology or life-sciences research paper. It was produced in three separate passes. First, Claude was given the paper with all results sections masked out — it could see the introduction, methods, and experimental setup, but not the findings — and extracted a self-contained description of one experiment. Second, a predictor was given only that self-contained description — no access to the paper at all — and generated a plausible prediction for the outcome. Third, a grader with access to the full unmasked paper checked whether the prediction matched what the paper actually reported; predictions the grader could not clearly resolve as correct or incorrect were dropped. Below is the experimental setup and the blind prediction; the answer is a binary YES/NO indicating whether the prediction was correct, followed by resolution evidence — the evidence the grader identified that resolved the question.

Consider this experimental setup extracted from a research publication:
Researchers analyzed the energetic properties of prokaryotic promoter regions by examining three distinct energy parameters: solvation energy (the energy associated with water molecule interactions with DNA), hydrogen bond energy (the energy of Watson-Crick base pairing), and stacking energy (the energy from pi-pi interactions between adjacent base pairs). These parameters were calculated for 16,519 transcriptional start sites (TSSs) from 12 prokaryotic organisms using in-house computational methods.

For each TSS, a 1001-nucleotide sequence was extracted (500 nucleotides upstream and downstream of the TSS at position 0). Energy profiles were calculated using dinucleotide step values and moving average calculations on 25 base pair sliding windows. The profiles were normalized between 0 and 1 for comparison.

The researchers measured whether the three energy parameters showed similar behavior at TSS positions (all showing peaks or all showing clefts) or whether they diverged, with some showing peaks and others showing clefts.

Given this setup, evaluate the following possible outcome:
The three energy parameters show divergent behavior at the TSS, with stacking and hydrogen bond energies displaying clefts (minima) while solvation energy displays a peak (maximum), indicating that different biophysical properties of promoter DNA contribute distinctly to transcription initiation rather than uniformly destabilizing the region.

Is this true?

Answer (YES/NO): YES